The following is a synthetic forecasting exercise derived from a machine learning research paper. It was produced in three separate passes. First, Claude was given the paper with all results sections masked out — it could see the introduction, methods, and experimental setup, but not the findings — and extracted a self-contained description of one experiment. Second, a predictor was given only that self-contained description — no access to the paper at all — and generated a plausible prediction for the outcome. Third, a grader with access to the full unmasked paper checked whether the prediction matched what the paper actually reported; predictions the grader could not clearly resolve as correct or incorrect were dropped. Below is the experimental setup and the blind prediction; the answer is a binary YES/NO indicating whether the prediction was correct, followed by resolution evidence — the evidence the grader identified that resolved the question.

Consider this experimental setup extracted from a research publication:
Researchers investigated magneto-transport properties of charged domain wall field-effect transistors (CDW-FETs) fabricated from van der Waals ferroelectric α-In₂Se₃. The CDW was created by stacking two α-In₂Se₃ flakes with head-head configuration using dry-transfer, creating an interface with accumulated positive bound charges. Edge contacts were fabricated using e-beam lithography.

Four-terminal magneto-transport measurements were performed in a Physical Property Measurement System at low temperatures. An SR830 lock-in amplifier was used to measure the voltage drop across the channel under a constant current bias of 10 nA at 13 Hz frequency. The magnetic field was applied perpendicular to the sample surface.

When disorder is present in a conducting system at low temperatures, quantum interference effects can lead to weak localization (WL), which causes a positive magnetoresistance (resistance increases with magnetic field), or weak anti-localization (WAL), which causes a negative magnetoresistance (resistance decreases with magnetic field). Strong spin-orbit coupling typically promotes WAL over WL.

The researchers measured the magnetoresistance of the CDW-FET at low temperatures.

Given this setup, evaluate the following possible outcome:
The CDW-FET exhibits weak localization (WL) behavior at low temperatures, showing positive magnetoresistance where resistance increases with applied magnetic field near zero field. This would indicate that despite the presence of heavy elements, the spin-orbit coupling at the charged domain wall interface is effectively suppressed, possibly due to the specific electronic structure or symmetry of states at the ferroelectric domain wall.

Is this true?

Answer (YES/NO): NO